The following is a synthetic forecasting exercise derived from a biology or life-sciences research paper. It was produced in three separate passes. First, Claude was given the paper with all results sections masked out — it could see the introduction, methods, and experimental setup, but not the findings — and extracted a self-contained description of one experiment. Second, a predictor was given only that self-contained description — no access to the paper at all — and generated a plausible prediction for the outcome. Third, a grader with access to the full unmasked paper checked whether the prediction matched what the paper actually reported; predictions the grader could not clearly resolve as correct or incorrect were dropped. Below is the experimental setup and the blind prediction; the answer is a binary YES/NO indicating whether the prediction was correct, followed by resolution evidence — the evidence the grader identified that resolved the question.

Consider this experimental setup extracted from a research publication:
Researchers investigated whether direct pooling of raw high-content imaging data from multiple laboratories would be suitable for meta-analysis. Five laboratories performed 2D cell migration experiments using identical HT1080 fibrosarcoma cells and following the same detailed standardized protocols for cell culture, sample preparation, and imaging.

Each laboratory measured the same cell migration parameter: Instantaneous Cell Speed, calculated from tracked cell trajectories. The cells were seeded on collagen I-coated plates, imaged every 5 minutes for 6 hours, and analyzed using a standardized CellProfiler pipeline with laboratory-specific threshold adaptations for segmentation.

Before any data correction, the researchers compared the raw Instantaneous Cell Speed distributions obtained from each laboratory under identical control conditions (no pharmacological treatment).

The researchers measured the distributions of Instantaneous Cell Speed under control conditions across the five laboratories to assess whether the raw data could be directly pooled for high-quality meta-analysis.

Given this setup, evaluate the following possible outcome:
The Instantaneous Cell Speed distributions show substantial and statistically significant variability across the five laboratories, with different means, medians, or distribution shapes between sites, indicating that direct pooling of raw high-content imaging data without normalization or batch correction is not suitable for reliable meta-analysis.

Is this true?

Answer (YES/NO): YES